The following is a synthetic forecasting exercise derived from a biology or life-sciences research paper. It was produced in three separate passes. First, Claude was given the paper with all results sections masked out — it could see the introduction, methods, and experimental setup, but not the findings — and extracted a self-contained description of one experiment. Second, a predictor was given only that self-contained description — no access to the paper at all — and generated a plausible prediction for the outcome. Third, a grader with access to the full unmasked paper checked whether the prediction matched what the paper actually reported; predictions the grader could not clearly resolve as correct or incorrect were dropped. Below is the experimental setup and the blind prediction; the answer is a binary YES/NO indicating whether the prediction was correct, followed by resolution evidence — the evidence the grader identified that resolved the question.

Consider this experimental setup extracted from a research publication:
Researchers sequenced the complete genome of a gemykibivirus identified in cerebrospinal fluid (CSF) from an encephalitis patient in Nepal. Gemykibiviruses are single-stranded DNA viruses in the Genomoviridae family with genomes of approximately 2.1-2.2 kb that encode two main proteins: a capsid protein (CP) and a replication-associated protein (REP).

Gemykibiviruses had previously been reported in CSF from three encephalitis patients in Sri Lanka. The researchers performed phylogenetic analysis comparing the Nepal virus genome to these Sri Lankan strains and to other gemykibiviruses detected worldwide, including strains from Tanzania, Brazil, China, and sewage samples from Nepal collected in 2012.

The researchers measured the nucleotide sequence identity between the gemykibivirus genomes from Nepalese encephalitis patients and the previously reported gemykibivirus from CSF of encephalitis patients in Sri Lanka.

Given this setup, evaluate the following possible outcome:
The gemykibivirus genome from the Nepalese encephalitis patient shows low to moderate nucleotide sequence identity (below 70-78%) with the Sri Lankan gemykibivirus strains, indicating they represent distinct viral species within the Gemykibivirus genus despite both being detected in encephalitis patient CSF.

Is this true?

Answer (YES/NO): NO